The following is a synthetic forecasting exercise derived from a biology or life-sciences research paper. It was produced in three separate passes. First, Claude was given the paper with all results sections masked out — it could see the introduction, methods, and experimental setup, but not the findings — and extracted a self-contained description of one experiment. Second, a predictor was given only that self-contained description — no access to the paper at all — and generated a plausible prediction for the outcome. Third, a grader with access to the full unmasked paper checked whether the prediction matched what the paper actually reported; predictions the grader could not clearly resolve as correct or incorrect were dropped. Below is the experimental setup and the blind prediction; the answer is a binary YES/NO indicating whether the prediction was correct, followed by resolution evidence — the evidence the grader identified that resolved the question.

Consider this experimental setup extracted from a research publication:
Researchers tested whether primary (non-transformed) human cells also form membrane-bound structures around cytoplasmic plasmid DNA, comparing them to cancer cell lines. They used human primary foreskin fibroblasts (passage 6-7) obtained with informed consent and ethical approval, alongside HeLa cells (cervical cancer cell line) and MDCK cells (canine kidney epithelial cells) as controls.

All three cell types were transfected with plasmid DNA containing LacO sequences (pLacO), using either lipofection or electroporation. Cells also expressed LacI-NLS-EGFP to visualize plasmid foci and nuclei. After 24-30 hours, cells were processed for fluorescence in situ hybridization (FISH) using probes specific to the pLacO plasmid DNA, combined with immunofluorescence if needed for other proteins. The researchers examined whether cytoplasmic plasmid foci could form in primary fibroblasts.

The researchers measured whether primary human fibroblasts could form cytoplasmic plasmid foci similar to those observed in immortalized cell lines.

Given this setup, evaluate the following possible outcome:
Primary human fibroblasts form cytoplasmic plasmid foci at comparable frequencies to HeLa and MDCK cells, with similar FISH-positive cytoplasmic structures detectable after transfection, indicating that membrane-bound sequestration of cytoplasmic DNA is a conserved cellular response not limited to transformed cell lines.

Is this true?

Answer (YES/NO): YES